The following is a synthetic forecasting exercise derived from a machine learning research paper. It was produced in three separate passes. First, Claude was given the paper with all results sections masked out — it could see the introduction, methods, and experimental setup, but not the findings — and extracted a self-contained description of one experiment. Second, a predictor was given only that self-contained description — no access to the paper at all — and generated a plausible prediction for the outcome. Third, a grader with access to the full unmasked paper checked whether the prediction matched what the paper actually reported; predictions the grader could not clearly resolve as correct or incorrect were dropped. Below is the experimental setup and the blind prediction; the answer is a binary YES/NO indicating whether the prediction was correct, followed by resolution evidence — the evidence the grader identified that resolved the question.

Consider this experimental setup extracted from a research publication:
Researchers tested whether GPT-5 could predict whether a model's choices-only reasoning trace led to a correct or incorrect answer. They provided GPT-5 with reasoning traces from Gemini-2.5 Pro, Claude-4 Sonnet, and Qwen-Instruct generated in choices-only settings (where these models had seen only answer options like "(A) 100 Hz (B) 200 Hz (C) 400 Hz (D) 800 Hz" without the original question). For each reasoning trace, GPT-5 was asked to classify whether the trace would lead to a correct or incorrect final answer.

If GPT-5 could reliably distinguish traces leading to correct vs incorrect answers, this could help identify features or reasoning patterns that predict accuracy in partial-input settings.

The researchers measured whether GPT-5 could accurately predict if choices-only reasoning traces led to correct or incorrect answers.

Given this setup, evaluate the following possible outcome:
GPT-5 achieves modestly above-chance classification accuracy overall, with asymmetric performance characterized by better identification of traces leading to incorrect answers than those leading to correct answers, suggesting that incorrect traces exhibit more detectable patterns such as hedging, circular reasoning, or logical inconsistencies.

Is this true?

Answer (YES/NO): NO